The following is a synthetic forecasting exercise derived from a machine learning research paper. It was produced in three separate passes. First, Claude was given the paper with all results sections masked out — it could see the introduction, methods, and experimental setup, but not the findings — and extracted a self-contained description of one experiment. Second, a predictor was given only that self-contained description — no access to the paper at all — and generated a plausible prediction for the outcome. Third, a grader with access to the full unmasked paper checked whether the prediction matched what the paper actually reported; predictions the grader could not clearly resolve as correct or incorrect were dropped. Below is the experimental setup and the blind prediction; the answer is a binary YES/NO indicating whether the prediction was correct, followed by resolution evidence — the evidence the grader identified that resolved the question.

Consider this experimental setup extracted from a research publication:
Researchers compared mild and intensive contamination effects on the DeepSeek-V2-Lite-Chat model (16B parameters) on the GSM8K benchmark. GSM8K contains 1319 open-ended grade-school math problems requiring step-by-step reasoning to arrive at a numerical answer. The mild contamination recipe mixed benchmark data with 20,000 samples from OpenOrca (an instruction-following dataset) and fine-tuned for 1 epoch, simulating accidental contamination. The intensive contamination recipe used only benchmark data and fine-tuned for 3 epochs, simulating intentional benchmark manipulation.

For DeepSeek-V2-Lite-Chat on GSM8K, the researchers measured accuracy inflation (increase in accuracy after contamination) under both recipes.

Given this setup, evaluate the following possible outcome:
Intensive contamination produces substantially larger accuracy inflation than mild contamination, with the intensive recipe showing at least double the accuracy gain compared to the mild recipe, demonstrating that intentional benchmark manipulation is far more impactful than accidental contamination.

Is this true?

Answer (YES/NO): YES